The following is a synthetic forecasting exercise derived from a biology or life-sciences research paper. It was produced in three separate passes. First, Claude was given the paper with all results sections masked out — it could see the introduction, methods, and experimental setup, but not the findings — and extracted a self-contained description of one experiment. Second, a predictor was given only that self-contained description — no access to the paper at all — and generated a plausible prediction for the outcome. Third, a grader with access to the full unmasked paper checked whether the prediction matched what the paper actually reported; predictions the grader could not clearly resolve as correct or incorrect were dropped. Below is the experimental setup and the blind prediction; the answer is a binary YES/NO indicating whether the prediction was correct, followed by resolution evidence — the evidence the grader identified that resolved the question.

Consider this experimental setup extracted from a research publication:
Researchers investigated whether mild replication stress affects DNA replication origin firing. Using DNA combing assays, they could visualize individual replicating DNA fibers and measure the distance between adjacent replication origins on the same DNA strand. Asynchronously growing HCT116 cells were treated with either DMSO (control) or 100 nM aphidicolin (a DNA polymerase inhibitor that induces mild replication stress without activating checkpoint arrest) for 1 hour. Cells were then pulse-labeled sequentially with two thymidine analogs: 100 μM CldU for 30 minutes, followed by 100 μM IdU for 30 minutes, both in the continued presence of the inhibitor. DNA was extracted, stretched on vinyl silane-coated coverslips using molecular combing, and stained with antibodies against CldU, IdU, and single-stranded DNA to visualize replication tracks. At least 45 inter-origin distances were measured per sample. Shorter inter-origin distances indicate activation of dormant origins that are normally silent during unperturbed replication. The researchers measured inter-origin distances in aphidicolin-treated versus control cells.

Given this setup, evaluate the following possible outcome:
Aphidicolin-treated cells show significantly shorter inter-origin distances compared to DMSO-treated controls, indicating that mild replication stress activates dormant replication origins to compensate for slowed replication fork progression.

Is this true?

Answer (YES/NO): YES